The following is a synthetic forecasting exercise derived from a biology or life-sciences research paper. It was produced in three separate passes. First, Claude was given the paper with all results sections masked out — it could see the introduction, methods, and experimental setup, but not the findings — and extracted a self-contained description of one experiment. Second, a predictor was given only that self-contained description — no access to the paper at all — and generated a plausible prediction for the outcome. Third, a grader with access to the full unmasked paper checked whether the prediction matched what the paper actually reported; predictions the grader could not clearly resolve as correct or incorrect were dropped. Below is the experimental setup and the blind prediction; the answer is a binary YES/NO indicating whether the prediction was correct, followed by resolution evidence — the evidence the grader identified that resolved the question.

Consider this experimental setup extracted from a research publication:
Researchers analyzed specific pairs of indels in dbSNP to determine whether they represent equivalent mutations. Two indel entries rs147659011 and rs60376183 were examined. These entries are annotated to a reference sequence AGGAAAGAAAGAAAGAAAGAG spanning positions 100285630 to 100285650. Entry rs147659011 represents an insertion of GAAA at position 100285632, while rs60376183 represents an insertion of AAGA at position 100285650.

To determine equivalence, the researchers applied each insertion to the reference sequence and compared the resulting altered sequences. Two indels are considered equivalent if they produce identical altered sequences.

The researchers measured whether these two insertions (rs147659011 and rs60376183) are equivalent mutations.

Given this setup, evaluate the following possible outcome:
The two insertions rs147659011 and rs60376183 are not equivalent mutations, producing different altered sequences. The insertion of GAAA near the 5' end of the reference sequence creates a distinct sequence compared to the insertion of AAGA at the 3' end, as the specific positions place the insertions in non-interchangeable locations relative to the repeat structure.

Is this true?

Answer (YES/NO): NO